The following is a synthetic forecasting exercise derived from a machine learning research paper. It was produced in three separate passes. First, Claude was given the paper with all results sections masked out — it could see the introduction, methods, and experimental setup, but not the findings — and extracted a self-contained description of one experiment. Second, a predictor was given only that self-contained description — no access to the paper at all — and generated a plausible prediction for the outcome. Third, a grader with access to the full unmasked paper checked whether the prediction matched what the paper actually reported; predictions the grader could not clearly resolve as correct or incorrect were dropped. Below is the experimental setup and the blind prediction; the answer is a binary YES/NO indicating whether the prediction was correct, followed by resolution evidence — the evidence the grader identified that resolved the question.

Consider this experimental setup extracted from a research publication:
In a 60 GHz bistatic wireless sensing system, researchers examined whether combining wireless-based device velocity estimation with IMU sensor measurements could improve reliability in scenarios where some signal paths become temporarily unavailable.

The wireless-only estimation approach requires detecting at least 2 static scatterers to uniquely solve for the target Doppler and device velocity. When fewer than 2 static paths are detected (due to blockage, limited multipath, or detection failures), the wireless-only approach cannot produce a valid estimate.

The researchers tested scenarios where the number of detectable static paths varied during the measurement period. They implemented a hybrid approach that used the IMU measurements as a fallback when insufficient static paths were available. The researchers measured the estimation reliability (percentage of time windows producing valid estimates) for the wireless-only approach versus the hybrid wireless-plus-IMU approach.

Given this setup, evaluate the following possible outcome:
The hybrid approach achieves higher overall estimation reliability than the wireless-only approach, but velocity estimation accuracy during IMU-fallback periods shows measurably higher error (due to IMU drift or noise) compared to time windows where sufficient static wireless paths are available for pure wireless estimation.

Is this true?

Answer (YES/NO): YES